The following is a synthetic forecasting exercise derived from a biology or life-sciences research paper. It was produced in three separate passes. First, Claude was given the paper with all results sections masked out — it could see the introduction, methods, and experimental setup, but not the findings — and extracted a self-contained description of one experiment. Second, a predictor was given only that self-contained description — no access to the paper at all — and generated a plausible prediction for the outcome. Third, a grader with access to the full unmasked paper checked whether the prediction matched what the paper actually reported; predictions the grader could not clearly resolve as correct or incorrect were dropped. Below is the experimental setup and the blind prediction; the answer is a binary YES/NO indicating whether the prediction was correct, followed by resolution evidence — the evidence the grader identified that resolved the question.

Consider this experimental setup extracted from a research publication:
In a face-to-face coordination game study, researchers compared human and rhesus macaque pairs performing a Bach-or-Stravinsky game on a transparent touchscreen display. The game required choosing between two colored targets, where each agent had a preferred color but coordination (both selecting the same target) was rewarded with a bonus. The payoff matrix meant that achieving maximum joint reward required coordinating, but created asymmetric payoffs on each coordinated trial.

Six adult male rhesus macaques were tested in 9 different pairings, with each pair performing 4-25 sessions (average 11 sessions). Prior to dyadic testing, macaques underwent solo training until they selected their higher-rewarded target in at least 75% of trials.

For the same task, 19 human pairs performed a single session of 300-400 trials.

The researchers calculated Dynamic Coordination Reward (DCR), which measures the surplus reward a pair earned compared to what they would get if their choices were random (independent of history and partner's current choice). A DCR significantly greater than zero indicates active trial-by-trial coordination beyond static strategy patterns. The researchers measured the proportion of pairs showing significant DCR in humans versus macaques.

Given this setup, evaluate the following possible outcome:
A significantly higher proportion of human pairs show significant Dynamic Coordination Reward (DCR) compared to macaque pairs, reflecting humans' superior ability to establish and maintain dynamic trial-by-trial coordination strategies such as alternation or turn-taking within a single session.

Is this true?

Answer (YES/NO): YES